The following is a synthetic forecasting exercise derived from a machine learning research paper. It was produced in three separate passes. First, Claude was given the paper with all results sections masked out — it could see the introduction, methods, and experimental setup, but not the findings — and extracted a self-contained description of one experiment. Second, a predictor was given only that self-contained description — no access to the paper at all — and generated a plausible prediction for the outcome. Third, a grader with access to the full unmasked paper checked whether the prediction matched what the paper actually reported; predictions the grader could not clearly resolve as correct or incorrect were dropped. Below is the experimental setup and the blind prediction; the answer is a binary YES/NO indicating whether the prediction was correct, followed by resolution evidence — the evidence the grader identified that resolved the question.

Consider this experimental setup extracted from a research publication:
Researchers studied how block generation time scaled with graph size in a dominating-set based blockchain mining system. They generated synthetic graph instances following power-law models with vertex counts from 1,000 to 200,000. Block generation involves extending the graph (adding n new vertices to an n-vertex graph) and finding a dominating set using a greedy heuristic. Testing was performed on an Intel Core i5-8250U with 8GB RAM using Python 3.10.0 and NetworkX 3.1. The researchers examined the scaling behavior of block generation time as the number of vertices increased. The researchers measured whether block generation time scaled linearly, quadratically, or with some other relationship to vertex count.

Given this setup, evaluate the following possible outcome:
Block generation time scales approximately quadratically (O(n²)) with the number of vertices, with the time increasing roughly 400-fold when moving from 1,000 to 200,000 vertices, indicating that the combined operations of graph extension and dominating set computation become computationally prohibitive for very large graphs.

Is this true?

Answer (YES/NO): NO